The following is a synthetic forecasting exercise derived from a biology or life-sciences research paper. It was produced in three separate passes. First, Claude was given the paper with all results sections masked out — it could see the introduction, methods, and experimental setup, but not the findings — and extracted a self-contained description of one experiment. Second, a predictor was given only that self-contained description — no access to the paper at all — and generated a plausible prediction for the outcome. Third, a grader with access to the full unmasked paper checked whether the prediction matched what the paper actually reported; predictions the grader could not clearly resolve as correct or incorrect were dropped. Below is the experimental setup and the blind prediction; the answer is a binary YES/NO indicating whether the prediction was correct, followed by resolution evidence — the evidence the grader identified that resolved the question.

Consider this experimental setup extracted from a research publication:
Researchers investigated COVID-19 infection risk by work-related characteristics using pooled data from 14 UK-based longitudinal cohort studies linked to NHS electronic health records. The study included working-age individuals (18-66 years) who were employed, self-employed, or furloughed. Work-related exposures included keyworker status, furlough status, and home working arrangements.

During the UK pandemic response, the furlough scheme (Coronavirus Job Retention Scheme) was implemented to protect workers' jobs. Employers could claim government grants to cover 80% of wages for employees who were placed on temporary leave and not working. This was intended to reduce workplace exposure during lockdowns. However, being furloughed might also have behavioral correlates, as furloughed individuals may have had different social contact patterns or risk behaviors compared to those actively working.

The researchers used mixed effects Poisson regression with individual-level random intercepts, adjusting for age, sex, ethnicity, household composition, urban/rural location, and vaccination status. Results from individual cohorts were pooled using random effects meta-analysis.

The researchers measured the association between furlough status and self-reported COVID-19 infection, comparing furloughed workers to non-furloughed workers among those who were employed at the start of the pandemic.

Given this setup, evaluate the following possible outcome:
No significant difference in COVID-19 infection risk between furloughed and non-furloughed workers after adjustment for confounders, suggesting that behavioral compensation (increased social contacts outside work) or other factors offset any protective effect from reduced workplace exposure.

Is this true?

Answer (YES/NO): NO